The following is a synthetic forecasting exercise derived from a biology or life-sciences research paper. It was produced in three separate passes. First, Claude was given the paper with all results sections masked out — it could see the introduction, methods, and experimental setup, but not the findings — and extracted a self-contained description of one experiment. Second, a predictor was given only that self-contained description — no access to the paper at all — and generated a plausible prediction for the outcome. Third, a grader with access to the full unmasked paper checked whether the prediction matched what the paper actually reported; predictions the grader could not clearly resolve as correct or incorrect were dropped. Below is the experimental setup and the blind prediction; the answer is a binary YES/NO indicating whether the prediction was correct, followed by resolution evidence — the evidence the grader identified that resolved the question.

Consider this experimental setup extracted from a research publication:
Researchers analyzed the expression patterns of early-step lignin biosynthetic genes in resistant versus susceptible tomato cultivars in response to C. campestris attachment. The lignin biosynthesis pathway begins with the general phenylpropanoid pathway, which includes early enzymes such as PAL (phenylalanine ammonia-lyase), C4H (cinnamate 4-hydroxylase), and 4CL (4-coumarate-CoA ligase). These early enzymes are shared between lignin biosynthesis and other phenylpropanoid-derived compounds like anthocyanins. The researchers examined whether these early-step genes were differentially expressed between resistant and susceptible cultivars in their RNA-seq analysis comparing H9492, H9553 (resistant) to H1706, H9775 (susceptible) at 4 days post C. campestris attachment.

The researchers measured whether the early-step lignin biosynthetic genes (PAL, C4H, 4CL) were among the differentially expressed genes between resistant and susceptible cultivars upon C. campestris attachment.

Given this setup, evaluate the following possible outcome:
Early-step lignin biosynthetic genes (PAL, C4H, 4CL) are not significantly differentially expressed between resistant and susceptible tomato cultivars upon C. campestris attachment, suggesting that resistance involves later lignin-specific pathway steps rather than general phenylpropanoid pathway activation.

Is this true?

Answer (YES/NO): YES